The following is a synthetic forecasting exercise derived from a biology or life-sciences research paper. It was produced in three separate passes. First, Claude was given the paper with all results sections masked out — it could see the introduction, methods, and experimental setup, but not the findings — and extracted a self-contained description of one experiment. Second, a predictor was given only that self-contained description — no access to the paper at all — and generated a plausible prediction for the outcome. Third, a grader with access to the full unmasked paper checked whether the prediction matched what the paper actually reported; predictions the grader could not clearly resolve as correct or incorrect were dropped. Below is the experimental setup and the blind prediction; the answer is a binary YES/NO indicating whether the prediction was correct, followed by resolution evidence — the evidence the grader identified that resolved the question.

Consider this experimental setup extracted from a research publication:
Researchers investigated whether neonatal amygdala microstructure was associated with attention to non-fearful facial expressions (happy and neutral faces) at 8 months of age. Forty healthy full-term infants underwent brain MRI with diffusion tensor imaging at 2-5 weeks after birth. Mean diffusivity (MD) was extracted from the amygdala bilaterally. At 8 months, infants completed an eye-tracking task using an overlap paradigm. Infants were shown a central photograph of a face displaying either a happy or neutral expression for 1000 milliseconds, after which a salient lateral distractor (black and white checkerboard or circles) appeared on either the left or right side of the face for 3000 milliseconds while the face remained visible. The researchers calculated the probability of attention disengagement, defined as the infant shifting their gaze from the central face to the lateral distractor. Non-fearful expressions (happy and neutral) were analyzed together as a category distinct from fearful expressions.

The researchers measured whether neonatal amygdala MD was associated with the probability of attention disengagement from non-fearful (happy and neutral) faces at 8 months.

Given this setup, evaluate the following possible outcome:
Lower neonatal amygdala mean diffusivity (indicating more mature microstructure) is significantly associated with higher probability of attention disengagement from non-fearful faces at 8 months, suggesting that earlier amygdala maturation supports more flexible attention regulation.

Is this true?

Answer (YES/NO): NO